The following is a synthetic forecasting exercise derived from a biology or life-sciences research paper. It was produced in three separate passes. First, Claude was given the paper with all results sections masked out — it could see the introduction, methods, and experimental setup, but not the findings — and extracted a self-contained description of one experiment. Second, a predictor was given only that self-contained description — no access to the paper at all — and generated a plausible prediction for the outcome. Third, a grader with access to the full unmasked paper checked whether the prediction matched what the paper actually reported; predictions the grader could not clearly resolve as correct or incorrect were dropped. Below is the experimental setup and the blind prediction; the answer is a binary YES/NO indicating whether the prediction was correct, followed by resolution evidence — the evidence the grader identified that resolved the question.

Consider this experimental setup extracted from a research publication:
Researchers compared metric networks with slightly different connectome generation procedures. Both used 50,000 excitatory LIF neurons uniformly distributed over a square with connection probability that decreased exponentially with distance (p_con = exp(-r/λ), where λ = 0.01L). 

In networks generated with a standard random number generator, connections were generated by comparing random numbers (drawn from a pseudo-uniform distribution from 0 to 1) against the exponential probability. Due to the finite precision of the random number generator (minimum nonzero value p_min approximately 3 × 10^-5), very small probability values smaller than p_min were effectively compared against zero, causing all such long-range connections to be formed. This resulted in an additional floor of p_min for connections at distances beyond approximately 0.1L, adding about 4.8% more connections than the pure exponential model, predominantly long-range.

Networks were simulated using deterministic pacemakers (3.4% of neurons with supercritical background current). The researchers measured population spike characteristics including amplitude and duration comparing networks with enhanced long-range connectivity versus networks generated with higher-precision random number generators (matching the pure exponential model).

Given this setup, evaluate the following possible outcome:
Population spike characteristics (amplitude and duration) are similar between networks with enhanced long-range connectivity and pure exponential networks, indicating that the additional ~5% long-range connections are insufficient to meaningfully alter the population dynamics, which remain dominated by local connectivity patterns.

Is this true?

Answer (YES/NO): NO